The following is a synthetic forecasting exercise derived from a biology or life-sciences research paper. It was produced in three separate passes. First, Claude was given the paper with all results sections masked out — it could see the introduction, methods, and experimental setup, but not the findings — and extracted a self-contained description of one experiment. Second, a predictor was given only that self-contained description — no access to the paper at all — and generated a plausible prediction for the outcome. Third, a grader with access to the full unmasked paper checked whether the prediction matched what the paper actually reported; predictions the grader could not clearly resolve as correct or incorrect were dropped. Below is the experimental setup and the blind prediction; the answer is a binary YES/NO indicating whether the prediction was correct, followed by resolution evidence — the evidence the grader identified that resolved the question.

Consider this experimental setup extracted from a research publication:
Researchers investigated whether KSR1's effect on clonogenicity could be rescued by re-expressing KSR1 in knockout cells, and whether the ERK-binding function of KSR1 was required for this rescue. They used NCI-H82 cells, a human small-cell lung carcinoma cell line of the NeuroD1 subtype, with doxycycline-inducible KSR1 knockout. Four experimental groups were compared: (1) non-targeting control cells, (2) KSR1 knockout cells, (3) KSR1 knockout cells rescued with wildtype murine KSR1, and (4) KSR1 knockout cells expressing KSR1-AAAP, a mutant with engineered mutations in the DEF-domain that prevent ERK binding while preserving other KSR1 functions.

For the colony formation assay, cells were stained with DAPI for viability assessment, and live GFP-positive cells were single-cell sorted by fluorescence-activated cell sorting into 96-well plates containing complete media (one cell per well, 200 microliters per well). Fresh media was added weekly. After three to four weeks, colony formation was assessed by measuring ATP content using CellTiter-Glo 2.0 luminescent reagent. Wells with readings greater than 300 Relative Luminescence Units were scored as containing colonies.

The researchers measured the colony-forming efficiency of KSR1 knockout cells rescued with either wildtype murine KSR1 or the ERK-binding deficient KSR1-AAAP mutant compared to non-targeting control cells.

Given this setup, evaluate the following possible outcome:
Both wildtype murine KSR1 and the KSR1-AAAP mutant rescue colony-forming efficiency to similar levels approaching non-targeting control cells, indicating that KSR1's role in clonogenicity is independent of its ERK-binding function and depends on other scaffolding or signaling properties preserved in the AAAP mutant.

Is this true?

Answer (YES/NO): NO